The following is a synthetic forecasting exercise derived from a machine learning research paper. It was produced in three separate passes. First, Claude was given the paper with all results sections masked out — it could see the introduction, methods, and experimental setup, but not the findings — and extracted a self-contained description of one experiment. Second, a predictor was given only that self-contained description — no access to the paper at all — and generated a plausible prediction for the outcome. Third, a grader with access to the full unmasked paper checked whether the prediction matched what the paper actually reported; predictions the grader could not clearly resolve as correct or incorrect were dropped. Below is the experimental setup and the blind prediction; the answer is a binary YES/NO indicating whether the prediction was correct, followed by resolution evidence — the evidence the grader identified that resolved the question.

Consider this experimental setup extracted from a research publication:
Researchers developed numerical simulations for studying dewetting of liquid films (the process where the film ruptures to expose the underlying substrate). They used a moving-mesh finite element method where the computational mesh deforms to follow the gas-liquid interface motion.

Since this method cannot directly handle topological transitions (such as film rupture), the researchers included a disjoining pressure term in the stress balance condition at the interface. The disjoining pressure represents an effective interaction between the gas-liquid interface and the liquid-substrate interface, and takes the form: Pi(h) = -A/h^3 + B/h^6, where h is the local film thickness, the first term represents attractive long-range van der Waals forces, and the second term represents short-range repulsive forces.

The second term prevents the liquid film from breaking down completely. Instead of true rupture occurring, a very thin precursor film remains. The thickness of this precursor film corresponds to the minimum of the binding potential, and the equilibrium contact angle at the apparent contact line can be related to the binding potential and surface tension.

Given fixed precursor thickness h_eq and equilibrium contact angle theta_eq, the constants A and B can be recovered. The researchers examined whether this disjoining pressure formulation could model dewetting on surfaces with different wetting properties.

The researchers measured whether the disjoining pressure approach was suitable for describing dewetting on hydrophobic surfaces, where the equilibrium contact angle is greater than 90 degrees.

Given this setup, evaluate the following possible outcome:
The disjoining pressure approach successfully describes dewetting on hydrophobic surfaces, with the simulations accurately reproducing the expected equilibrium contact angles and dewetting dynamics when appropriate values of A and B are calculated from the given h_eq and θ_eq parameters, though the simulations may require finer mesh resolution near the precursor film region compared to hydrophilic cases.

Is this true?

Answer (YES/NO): NO